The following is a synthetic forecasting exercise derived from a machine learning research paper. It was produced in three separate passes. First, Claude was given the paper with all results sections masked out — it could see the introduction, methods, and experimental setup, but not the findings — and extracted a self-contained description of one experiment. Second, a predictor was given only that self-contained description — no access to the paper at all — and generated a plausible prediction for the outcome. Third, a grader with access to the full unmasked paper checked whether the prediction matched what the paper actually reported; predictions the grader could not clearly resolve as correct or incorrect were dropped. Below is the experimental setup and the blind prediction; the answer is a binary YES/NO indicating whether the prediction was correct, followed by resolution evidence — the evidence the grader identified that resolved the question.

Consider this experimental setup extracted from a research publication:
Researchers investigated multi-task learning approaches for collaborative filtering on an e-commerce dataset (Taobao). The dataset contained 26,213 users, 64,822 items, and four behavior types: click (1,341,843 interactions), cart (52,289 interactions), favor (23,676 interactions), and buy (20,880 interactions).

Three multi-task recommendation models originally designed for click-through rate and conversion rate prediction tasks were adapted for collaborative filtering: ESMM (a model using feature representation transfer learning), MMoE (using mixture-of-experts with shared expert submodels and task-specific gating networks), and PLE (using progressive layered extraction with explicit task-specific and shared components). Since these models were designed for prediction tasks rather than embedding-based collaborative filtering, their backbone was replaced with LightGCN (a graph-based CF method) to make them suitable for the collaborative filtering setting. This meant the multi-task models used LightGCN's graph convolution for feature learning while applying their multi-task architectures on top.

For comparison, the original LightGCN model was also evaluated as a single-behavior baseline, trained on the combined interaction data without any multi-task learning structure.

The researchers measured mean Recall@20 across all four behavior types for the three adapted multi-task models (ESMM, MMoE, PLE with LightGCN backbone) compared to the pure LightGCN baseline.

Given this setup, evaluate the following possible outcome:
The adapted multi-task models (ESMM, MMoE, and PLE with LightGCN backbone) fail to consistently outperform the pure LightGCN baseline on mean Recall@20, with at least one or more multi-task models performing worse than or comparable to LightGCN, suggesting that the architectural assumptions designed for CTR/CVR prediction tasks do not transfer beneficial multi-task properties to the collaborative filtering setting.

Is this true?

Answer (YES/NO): YES